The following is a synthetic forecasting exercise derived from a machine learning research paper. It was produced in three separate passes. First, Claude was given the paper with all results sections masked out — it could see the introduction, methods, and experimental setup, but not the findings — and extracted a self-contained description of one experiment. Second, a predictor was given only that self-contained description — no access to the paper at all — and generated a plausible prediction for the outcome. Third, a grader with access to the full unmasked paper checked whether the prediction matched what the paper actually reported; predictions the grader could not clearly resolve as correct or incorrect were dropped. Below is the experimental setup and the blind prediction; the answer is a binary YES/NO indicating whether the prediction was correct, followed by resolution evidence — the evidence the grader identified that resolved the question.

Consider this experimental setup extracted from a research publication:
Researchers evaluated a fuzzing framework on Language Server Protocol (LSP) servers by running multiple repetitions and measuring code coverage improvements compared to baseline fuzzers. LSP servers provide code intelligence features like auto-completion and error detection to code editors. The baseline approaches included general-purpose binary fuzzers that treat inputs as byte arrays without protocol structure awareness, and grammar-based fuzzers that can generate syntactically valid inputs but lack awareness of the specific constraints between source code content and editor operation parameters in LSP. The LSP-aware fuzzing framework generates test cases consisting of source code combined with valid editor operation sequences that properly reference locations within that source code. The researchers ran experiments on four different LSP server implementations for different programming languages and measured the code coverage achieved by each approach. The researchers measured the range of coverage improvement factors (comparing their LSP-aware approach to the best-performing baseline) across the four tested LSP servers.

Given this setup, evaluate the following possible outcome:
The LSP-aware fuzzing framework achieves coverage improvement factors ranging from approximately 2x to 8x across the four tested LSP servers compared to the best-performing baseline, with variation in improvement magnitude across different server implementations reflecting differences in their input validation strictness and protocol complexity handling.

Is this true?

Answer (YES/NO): NO